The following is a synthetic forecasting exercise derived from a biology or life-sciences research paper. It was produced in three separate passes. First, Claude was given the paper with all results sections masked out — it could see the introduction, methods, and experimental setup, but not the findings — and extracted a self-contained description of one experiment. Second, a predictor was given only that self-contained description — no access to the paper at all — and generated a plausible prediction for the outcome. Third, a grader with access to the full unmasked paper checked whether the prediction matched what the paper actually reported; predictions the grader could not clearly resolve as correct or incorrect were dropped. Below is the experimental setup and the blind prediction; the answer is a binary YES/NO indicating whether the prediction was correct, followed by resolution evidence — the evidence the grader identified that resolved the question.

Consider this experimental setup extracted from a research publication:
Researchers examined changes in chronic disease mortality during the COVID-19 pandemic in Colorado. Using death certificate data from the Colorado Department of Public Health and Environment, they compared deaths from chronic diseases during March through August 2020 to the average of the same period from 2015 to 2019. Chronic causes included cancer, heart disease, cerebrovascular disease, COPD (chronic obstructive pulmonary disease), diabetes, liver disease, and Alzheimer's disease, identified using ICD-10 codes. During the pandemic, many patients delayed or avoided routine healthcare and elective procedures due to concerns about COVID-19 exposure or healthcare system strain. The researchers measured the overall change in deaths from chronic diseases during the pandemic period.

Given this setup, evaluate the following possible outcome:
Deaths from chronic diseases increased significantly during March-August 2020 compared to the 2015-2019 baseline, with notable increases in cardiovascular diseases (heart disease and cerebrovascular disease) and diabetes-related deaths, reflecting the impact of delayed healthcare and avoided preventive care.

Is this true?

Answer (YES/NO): NO